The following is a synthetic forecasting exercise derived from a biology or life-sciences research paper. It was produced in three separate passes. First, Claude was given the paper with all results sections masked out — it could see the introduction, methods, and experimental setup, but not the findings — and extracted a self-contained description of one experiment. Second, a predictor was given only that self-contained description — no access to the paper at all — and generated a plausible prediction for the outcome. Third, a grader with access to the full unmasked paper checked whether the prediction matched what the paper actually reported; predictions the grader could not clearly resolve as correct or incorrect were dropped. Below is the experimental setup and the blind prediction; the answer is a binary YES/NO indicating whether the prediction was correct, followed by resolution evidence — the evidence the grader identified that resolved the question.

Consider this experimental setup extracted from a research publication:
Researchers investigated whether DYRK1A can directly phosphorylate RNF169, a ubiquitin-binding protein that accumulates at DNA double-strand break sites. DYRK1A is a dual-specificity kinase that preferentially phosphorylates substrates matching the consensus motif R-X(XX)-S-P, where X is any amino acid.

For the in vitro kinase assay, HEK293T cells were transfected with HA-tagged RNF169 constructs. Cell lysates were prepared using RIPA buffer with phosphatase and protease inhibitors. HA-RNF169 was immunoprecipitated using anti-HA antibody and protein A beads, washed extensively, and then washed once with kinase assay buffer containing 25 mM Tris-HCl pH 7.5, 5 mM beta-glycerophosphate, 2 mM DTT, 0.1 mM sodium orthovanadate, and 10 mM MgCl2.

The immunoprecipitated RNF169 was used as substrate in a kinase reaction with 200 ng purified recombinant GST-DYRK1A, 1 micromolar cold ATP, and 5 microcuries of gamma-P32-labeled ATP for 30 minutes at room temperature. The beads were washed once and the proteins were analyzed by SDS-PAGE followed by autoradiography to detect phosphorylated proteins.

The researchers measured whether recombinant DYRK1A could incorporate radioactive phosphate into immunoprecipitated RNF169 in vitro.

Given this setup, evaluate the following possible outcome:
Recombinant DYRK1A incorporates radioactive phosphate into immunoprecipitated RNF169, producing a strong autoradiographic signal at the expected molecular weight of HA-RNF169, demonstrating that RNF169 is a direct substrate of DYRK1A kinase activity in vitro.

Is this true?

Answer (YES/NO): YES